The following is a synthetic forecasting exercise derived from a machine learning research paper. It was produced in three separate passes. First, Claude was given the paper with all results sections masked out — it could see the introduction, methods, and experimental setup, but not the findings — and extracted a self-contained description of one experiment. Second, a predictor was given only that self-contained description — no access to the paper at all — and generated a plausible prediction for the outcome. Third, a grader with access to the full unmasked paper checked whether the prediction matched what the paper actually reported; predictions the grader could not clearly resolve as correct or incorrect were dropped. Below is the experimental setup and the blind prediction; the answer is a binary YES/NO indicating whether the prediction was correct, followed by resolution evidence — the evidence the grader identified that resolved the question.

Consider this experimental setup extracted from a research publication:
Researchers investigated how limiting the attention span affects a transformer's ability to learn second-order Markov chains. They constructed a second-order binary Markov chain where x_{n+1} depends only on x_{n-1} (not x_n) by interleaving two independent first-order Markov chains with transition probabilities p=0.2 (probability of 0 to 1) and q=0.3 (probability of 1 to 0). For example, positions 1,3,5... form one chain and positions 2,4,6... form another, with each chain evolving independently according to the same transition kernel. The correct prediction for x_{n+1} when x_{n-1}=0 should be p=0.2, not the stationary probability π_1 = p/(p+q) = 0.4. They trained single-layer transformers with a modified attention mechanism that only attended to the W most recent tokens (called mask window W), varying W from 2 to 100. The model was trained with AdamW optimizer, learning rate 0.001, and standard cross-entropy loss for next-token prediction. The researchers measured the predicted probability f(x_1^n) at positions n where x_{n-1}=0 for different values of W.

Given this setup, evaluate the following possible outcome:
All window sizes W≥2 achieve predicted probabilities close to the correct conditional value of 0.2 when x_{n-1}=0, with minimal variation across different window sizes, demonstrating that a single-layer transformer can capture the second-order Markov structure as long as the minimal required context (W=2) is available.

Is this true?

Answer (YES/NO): NO